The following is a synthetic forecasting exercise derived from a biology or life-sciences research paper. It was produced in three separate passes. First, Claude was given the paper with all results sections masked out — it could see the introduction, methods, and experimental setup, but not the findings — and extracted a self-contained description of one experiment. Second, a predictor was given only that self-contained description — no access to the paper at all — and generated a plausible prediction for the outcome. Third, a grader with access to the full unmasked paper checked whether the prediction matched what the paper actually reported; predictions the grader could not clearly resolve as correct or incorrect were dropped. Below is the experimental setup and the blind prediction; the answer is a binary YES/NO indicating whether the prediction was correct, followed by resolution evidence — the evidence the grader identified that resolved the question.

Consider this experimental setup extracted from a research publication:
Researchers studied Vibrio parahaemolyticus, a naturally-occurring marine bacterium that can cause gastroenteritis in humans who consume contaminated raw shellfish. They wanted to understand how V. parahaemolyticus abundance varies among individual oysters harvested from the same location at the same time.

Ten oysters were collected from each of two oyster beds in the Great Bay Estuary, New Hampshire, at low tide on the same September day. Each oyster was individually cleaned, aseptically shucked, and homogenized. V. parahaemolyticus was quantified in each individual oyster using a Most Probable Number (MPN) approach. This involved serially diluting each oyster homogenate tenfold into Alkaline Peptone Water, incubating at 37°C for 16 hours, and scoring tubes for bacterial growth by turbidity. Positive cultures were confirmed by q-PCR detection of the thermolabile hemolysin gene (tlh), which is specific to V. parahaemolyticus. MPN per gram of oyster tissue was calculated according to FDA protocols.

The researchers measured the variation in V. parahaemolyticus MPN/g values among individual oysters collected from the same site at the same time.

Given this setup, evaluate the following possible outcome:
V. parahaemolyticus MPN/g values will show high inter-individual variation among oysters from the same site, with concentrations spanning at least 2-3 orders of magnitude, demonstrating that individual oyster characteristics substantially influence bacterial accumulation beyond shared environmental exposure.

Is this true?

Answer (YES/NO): YES